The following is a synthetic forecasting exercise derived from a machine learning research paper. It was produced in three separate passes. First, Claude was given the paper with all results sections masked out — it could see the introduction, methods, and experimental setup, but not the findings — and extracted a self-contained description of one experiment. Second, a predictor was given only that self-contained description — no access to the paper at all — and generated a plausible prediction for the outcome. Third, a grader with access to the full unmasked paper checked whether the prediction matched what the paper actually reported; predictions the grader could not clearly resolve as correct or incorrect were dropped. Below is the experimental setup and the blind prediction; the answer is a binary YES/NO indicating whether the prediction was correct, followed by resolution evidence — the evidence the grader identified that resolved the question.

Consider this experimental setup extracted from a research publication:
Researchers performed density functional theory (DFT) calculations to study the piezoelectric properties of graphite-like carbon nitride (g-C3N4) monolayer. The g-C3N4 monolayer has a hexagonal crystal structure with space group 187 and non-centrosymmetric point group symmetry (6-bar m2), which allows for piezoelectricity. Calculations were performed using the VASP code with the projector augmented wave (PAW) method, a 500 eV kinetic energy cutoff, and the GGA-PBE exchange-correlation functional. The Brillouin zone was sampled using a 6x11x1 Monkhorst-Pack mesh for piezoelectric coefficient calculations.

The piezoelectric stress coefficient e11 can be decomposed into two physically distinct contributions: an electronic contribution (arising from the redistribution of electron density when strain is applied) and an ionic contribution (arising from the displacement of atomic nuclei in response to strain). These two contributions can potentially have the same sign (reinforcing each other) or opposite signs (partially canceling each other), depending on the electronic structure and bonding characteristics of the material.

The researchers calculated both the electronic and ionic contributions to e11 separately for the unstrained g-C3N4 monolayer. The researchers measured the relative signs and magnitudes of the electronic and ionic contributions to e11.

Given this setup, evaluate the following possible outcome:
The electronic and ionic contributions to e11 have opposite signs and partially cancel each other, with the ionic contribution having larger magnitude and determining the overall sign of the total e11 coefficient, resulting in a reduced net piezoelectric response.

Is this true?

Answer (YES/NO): NO